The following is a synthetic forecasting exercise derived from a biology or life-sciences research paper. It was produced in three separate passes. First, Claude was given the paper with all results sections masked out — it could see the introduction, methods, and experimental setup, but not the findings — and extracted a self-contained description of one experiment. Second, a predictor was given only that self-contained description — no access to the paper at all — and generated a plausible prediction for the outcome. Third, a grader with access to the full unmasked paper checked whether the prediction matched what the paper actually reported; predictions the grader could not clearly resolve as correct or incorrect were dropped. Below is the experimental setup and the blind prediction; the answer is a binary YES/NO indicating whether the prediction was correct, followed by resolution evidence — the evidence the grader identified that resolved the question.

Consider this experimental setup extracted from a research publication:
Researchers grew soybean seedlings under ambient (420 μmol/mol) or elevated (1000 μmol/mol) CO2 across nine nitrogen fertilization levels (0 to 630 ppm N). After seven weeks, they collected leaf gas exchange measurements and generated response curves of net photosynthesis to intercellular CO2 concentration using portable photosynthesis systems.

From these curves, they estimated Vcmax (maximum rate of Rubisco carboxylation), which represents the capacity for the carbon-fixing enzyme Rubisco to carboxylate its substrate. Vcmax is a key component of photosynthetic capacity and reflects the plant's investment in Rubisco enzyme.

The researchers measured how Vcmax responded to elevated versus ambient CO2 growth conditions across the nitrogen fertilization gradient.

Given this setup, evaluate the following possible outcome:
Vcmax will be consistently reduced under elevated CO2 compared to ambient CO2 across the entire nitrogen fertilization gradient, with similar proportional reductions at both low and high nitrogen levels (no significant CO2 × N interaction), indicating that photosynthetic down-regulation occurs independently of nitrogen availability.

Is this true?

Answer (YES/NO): YES